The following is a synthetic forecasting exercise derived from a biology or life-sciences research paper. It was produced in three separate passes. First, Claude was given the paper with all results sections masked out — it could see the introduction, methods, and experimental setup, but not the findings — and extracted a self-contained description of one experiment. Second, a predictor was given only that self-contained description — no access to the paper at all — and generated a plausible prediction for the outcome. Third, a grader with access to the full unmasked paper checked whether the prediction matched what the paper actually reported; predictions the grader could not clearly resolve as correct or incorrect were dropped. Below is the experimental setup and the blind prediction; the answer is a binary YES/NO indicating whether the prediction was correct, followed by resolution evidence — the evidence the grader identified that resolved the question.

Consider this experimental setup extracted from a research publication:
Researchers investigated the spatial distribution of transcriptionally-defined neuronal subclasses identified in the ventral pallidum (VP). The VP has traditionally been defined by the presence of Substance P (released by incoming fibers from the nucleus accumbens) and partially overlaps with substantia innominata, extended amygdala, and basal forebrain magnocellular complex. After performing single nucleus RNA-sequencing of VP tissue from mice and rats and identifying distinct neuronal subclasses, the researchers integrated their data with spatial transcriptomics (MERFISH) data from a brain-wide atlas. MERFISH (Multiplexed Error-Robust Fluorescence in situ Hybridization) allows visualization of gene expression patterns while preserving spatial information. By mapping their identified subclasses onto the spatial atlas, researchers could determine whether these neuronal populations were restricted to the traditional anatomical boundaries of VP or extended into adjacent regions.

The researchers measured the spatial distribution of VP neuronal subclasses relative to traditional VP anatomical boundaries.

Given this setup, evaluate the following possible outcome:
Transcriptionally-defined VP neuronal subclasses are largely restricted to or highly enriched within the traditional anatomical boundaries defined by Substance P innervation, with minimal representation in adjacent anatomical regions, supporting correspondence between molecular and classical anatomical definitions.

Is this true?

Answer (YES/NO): NO